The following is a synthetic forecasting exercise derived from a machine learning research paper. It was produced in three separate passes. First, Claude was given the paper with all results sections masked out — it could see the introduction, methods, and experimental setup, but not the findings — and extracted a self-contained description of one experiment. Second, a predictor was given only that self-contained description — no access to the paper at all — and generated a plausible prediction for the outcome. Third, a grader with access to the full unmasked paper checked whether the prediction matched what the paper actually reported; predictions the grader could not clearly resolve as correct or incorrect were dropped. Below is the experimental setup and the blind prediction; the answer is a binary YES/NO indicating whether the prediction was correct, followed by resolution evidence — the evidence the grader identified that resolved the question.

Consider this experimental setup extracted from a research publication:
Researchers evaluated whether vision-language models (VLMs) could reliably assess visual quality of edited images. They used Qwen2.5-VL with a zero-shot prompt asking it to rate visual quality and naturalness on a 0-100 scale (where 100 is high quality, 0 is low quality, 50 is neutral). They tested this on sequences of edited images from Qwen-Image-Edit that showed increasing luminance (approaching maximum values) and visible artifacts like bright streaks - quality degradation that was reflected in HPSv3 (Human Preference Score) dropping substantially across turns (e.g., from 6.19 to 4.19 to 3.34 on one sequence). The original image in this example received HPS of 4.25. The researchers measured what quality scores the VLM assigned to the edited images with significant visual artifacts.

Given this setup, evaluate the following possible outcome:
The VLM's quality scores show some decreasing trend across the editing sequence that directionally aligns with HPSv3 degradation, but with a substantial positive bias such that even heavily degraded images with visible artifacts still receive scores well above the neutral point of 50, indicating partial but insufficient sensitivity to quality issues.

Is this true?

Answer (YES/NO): NO